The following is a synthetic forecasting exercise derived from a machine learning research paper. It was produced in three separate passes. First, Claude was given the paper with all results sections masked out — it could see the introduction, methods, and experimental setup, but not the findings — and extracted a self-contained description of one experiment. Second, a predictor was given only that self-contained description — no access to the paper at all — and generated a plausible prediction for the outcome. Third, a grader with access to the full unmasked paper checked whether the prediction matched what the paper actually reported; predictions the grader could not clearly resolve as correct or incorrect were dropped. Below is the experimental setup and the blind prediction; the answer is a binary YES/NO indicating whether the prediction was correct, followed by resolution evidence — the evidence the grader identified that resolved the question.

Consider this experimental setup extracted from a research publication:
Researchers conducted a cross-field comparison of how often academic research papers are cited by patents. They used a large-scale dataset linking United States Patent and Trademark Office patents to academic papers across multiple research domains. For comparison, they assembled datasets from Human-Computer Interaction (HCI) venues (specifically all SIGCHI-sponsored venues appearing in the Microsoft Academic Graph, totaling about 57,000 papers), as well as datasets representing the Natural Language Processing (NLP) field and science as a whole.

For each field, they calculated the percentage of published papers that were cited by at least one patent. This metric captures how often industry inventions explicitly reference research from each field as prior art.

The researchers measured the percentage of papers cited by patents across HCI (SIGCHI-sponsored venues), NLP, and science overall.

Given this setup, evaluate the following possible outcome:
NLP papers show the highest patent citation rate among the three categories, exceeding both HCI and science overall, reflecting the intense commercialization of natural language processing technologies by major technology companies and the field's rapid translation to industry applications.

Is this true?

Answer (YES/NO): NO